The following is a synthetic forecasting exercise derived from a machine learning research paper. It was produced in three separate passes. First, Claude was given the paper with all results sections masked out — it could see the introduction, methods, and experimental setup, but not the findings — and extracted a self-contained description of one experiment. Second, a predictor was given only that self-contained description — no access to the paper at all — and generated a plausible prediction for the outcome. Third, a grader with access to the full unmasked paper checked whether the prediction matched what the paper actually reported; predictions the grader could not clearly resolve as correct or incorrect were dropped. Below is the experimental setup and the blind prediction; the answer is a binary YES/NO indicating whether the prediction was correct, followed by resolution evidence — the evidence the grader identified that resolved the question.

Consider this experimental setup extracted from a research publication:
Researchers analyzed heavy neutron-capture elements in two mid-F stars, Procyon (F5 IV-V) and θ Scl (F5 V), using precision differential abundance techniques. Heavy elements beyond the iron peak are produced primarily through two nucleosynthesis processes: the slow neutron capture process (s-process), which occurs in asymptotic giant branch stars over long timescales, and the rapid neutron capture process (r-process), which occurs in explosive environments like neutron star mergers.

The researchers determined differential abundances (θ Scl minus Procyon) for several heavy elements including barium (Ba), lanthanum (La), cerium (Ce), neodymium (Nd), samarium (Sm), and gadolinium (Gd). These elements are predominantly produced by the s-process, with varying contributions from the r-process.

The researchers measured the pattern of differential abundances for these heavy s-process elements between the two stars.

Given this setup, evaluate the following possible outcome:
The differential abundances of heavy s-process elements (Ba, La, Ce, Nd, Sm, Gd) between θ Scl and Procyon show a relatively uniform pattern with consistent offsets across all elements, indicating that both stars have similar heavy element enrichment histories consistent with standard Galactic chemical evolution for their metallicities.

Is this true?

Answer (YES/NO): NO